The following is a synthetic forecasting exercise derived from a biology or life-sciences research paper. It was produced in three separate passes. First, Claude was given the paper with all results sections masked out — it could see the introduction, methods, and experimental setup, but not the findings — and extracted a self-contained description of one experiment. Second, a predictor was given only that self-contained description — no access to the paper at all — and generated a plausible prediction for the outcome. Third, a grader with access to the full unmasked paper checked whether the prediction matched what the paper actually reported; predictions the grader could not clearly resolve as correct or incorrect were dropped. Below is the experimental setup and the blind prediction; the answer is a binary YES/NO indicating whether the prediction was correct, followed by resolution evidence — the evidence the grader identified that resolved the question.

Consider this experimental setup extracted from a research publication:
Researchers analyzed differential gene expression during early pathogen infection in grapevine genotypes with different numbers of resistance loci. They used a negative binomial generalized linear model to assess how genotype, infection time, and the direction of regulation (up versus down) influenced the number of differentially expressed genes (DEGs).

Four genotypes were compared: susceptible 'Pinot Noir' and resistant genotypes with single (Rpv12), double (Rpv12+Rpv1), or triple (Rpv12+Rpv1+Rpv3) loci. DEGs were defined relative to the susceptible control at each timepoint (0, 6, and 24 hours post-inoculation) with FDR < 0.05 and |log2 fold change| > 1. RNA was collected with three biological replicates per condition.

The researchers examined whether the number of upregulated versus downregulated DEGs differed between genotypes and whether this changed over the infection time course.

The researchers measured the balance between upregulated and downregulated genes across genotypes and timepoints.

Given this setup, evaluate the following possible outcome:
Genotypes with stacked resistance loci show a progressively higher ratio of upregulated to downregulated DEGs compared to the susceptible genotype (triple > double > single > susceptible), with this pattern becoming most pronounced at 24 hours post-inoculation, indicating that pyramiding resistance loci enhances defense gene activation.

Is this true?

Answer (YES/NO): NO